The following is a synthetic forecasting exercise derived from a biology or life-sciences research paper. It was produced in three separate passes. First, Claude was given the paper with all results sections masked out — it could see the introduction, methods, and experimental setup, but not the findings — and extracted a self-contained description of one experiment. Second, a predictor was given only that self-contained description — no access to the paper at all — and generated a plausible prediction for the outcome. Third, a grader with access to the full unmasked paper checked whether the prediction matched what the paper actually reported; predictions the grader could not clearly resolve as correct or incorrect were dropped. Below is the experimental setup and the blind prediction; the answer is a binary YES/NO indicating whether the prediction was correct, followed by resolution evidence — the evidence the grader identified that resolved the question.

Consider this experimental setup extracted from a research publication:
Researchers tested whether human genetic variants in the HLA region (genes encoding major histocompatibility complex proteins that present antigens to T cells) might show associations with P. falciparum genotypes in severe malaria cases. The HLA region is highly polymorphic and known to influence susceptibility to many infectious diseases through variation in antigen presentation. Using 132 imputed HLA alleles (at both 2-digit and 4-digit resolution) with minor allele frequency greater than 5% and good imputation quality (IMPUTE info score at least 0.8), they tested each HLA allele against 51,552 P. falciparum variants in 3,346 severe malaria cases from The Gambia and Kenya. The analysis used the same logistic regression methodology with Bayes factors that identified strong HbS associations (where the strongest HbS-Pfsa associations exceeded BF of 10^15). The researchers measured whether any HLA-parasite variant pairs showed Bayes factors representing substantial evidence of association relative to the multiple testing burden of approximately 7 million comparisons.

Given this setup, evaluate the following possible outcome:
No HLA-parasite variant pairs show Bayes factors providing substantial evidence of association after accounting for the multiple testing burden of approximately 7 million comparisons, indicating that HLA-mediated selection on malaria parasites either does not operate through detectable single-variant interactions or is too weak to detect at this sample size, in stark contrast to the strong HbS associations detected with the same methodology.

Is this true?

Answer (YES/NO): YES